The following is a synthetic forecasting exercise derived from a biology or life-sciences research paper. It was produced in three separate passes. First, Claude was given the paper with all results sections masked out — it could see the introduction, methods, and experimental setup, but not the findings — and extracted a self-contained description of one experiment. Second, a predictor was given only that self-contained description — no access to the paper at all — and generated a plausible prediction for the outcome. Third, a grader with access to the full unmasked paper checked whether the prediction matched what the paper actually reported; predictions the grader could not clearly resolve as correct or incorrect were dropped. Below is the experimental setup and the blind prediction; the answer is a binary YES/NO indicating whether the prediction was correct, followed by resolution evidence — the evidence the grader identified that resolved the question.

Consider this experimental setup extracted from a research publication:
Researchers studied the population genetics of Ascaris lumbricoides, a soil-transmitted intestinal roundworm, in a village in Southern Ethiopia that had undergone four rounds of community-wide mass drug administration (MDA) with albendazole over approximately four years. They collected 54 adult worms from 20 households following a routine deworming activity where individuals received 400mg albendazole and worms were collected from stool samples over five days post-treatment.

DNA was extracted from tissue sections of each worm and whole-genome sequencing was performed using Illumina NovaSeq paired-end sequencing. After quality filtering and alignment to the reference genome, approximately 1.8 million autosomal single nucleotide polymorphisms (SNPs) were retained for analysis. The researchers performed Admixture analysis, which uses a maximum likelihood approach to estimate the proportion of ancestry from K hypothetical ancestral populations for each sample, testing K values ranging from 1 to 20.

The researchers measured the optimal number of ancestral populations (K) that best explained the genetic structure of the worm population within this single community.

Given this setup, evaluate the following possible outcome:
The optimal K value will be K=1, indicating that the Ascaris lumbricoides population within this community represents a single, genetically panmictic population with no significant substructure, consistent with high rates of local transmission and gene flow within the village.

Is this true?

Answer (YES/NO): NO